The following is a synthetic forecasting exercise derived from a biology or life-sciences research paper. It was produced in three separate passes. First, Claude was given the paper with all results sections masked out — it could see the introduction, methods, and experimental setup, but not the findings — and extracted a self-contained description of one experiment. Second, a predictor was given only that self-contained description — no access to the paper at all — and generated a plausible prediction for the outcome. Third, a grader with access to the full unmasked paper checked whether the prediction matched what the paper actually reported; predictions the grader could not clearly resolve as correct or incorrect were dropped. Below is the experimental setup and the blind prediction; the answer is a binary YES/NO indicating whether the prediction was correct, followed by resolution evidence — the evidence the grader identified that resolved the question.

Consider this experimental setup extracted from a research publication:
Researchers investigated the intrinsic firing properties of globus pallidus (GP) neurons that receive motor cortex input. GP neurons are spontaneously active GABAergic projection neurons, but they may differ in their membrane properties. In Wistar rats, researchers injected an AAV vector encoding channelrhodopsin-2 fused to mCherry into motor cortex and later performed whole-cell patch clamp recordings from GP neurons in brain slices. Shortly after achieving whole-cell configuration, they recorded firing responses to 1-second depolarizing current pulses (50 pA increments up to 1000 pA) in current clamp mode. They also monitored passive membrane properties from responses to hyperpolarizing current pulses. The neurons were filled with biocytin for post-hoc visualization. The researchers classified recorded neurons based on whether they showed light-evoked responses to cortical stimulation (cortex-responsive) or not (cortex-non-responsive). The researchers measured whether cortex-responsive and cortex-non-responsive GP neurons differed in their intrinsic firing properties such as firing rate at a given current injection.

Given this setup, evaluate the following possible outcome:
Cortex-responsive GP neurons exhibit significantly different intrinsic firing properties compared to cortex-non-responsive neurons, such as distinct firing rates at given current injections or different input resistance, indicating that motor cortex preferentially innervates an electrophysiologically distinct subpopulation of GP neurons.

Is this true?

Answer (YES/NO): YES